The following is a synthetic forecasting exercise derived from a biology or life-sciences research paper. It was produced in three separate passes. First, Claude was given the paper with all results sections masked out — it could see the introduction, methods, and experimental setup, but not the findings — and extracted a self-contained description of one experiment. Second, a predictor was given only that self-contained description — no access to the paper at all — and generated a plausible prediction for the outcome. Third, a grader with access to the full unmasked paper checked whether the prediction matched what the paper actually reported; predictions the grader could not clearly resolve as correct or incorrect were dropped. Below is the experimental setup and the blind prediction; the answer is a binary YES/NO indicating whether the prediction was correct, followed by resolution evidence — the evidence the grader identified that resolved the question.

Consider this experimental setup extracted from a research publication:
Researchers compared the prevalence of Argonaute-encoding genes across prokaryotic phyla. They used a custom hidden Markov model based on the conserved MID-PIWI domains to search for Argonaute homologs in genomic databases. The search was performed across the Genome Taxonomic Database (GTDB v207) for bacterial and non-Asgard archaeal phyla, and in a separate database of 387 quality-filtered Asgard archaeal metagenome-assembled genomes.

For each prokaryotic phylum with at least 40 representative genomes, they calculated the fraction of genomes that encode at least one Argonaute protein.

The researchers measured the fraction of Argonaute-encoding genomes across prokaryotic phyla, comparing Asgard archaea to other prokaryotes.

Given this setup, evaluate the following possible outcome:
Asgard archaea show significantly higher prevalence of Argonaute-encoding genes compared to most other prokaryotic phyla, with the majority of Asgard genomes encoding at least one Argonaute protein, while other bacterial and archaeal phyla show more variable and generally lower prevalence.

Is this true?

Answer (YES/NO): NO